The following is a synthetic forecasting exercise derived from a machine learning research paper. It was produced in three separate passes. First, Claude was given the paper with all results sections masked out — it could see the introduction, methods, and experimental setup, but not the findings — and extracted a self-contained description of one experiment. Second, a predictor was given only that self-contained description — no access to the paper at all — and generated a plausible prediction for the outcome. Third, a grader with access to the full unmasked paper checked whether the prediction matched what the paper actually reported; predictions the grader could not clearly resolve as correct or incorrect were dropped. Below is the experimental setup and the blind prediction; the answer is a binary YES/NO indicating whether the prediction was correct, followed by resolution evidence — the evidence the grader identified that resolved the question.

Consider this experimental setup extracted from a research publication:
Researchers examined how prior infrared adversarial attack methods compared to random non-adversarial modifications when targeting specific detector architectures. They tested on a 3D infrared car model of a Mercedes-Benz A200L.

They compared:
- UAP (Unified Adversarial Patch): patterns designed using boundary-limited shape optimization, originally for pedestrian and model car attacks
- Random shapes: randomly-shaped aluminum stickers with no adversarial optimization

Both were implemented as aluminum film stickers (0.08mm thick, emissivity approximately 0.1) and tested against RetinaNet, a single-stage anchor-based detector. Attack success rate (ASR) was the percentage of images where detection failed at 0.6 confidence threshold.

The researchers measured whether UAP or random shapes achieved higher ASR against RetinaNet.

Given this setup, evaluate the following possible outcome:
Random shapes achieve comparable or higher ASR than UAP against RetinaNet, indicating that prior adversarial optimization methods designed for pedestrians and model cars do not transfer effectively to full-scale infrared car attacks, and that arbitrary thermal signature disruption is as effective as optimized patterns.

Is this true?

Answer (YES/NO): NO